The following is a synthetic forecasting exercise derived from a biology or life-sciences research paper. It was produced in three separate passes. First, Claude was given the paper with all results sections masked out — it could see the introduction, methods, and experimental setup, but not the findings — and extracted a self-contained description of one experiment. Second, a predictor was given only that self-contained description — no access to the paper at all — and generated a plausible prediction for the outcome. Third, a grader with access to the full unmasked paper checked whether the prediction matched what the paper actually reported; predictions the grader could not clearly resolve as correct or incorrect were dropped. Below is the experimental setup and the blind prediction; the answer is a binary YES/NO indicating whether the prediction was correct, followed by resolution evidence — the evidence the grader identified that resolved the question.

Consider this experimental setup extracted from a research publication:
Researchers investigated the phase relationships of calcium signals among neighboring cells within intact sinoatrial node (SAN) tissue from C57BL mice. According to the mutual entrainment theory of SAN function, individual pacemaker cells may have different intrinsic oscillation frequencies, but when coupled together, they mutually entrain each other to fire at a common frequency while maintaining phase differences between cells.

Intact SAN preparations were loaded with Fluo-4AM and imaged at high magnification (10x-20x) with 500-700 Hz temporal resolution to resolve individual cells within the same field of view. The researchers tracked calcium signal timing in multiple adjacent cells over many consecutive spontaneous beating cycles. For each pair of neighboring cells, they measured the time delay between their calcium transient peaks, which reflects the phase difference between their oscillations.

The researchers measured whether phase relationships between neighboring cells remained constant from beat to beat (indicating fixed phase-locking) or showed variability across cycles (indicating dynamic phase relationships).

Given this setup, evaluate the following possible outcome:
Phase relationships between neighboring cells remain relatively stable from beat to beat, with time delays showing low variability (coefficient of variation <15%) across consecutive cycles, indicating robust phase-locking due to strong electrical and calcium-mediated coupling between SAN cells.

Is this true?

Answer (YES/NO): NO